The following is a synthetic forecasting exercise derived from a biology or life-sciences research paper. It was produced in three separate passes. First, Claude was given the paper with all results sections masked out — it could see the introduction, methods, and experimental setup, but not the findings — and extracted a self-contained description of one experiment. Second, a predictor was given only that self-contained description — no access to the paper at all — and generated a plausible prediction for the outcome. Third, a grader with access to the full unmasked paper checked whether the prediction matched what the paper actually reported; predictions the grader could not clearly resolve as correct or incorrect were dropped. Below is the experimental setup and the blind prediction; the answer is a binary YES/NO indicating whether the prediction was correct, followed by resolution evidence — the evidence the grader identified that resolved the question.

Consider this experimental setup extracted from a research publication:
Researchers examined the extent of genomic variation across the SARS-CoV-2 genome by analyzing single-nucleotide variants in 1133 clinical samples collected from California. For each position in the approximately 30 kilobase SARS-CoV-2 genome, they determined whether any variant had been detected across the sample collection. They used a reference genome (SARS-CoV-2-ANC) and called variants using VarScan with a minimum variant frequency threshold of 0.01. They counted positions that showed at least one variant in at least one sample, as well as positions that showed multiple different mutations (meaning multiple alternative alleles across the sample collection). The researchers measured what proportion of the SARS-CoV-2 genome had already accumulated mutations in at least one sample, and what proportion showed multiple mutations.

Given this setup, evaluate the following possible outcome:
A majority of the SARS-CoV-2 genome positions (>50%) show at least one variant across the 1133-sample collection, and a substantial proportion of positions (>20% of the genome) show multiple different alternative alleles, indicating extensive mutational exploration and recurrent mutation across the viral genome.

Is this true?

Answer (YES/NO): NO